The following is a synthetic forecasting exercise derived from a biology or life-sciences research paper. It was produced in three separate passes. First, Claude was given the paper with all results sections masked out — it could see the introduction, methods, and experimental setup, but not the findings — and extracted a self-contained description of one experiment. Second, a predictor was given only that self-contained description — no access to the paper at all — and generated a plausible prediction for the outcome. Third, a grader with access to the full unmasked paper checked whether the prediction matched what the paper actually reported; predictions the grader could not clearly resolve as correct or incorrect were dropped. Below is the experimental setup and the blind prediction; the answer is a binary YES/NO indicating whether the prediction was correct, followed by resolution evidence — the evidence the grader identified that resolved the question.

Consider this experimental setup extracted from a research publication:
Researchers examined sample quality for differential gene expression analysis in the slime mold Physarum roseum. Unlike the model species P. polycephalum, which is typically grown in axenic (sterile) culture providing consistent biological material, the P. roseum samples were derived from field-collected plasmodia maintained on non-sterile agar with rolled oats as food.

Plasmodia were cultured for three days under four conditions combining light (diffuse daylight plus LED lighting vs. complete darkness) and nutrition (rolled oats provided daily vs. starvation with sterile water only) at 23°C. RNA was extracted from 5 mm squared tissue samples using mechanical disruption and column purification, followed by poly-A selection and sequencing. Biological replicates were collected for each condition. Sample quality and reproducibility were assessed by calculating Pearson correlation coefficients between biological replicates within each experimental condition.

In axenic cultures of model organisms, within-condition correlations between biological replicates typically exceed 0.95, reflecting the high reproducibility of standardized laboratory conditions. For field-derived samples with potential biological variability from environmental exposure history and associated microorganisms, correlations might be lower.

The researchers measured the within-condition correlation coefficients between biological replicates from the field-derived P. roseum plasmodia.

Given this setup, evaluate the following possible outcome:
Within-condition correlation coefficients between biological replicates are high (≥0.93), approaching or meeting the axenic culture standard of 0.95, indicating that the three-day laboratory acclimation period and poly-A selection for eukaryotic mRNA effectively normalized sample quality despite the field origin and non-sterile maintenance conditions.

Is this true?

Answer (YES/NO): NO